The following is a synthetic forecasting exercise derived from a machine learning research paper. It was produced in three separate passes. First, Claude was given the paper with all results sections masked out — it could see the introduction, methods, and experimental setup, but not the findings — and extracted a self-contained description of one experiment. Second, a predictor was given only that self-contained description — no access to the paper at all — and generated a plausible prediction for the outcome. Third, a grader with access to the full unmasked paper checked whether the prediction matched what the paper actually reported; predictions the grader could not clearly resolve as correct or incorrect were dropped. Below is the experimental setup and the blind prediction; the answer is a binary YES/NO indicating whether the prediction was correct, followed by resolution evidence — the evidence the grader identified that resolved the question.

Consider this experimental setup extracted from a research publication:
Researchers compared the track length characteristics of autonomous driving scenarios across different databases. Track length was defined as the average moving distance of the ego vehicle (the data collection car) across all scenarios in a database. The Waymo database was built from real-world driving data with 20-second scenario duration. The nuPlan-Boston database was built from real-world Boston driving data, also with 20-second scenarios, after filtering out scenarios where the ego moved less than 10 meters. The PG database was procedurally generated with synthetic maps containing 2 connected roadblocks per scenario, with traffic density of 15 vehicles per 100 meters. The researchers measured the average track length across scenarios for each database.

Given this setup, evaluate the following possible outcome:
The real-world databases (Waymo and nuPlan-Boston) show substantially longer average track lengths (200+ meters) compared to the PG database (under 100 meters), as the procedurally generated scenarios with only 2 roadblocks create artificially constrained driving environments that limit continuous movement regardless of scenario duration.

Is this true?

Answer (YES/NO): NO